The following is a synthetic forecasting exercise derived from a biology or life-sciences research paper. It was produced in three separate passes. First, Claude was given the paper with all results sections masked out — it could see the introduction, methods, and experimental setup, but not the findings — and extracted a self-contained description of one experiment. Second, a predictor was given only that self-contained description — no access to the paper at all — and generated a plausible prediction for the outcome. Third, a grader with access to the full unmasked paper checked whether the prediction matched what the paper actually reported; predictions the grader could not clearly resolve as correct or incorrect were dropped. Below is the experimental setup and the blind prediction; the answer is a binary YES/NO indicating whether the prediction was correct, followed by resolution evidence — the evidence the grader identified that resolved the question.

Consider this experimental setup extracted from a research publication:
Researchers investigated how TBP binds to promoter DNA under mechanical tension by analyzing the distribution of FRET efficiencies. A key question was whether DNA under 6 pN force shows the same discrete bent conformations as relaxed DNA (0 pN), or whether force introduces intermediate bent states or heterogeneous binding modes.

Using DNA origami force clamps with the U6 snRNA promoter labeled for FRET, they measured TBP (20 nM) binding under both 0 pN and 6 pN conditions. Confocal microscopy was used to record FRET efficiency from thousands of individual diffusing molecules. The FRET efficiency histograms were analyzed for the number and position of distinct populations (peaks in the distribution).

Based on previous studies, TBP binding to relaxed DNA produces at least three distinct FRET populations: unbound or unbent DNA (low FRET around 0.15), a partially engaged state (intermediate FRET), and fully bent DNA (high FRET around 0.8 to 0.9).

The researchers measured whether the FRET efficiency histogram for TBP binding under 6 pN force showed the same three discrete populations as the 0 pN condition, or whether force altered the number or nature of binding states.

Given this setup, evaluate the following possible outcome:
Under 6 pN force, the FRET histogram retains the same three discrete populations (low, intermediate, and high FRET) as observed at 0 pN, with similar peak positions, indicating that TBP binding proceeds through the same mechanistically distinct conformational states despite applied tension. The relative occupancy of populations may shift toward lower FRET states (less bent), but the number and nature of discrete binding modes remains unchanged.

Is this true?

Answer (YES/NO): NO